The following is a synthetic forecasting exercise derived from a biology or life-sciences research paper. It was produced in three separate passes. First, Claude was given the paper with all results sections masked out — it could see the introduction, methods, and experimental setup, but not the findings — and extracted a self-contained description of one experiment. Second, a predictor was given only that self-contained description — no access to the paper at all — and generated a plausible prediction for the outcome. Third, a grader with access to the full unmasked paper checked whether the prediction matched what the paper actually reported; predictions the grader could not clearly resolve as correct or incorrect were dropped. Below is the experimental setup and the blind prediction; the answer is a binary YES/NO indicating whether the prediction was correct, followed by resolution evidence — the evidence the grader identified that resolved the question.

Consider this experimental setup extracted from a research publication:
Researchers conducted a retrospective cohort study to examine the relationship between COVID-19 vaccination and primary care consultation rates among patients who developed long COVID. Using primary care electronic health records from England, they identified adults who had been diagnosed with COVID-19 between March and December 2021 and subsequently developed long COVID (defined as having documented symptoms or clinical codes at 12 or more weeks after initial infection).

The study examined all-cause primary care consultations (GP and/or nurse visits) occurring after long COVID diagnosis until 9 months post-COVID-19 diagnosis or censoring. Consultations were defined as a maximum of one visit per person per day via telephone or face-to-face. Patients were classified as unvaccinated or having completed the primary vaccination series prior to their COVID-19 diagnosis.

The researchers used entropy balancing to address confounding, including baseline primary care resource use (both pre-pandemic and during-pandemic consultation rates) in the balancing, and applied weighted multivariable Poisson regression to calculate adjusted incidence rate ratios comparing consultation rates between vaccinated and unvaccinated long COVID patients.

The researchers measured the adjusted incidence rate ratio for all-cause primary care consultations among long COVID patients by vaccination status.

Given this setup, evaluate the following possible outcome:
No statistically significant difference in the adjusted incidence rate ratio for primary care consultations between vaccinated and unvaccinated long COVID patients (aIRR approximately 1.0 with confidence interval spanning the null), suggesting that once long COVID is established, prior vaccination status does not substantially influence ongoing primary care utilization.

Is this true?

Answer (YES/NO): YES